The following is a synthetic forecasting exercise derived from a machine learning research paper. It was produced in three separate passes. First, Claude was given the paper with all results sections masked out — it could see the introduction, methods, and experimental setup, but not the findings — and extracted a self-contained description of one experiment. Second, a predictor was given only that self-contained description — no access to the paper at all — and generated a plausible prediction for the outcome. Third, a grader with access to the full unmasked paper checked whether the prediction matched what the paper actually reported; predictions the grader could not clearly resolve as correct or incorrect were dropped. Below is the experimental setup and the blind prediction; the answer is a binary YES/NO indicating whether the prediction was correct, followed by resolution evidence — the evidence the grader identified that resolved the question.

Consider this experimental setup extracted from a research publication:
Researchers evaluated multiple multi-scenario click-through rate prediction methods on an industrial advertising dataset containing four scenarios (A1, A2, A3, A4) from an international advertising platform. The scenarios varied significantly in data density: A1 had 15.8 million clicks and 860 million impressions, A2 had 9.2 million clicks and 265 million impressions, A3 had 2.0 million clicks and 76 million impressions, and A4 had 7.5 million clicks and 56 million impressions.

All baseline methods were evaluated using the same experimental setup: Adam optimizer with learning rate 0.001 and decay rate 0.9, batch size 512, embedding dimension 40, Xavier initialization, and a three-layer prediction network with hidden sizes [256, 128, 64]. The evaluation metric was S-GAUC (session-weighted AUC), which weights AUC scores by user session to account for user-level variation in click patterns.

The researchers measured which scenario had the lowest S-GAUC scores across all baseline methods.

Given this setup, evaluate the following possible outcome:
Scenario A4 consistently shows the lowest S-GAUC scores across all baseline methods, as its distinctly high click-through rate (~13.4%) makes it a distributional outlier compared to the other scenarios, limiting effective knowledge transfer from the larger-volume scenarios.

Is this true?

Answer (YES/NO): YES